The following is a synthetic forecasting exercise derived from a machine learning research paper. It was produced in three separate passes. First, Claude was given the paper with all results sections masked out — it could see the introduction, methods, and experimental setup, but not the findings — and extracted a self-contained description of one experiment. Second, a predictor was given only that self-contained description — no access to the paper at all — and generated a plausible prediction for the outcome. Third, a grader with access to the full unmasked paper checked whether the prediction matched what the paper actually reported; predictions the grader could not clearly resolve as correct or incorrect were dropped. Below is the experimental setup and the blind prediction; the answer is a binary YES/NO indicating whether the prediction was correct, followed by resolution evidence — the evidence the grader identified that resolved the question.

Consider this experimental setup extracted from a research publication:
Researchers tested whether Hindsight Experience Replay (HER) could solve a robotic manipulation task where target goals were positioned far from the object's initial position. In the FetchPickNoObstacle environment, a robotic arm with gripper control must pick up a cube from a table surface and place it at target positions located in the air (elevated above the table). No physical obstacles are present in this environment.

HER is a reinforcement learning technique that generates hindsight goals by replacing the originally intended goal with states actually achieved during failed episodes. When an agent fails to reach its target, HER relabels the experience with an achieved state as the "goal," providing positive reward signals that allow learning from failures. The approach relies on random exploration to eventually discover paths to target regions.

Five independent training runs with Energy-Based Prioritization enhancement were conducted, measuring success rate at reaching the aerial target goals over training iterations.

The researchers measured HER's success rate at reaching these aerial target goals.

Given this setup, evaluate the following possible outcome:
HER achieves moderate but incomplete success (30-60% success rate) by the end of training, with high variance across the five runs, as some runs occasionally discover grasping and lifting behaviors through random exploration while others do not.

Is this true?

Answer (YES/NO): NO